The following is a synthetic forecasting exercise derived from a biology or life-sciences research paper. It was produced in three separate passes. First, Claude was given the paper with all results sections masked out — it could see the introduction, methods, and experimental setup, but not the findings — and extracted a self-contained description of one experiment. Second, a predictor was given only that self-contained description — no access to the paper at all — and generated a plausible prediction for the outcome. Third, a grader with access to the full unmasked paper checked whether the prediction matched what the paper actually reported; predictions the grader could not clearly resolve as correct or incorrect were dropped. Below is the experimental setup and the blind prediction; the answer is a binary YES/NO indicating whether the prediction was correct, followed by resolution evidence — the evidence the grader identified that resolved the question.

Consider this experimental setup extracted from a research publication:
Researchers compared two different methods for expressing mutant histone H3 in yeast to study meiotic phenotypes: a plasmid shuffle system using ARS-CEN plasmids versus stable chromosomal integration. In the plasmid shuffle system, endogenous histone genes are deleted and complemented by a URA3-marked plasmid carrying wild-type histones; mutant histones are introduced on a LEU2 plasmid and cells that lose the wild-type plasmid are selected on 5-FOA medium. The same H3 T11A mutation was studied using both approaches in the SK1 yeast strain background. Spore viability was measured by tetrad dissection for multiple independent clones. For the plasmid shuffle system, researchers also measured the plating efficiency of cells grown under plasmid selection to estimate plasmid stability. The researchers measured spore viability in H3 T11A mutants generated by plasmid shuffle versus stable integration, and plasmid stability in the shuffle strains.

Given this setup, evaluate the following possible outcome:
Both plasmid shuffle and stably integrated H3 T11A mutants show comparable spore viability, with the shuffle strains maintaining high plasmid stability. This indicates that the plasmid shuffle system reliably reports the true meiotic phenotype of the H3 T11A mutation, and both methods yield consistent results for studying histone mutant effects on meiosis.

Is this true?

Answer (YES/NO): NO